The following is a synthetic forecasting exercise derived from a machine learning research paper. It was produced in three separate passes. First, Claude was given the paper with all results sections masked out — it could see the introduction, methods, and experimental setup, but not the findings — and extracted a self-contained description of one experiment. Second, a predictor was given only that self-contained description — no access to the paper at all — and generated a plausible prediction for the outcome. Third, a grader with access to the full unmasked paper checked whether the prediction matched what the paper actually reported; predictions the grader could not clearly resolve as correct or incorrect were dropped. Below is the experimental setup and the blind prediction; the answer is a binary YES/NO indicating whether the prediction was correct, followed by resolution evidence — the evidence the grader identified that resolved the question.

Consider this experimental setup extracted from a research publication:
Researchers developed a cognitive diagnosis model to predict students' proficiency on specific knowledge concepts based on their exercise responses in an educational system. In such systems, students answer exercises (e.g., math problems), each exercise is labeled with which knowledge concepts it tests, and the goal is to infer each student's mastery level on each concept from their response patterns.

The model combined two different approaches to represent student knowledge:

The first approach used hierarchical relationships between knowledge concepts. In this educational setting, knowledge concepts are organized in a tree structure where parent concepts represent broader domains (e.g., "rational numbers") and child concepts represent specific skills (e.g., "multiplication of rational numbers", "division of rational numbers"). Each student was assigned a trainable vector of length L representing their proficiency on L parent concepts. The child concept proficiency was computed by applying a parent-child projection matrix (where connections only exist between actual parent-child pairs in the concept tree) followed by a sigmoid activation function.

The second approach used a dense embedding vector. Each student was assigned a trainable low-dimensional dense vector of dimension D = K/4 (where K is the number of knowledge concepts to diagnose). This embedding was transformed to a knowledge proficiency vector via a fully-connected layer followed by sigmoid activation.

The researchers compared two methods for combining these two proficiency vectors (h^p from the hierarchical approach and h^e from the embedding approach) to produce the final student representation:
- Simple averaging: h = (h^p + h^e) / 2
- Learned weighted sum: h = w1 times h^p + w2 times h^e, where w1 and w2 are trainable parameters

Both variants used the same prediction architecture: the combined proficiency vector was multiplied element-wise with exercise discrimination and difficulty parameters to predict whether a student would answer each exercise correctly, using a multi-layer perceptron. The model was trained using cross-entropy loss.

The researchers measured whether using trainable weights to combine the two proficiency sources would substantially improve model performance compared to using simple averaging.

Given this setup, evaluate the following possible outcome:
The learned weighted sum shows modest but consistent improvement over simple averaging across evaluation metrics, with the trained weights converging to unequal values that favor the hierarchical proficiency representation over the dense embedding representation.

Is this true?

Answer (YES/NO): NO